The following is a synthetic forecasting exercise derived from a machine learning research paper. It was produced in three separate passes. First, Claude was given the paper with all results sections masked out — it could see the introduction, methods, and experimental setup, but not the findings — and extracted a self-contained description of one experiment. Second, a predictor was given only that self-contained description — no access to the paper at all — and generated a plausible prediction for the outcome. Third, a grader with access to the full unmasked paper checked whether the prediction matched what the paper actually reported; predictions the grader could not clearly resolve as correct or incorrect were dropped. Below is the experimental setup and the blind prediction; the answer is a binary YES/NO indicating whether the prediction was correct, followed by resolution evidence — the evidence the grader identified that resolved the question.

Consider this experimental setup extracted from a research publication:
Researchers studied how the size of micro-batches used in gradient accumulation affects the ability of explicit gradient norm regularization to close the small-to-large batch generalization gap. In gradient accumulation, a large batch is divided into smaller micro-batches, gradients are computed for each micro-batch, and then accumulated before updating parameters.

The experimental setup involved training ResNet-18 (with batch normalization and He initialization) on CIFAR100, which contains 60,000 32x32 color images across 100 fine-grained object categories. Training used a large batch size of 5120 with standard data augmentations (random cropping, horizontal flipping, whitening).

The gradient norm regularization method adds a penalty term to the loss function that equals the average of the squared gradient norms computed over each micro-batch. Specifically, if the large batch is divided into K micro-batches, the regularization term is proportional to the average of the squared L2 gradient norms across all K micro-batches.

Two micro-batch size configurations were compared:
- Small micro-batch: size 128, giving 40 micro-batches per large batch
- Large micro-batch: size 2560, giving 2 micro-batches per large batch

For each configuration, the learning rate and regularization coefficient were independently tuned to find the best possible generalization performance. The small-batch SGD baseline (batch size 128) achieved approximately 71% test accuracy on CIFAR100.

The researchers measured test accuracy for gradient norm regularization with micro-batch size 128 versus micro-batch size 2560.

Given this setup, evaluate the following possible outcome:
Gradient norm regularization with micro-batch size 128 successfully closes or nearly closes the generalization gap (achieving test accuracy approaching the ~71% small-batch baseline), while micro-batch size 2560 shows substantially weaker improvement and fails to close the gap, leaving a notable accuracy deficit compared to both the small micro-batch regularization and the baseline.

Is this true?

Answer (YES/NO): YES